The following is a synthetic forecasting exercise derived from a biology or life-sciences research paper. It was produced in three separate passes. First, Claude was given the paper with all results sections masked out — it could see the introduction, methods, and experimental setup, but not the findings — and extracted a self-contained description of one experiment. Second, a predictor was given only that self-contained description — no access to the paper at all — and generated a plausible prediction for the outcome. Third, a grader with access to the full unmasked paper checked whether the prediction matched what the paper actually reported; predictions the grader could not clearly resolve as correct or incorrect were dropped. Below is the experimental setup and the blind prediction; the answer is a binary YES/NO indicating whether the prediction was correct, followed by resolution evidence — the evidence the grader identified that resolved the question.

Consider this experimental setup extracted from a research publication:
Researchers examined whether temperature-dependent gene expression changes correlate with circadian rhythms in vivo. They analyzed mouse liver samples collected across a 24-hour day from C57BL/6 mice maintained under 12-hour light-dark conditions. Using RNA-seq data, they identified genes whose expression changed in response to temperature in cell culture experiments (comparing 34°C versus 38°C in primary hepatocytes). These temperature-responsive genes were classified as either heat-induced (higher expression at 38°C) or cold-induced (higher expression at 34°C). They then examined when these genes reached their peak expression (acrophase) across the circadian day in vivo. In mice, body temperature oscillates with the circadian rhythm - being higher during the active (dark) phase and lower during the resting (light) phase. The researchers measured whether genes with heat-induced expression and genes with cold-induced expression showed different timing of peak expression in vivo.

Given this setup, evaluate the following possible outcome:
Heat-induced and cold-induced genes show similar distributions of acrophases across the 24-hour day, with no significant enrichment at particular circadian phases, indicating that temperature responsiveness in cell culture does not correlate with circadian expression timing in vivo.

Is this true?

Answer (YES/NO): NO